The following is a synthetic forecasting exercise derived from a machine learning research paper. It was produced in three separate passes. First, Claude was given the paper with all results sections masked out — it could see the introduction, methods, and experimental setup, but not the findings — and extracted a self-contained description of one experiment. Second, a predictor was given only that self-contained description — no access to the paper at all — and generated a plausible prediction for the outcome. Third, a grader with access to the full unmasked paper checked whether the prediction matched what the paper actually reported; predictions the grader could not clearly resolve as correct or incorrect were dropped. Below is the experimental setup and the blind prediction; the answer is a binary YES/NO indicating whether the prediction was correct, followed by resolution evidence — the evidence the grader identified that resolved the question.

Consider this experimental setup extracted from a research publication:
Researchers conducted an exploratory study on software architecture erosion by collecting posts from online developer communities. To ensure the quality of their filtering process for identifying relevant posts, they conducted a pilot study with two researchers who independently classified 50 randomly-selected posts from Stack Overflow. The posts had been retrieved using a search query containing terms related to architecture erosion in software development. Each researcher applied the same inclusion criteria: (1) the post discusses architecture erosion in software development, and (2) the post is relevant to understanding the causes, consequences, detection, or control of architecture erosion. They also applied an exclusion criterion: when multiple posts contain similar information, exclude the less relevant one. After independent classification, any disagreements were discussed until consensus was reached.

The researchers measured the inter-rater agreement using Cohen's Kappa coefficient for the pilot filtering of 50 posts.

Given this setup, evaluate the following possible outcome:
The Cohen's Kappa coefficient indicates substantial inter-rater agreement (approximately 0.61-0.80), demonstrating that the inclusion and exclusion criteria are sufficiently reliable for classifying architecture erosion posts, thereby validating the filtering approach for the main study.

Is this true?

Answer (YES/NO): YES